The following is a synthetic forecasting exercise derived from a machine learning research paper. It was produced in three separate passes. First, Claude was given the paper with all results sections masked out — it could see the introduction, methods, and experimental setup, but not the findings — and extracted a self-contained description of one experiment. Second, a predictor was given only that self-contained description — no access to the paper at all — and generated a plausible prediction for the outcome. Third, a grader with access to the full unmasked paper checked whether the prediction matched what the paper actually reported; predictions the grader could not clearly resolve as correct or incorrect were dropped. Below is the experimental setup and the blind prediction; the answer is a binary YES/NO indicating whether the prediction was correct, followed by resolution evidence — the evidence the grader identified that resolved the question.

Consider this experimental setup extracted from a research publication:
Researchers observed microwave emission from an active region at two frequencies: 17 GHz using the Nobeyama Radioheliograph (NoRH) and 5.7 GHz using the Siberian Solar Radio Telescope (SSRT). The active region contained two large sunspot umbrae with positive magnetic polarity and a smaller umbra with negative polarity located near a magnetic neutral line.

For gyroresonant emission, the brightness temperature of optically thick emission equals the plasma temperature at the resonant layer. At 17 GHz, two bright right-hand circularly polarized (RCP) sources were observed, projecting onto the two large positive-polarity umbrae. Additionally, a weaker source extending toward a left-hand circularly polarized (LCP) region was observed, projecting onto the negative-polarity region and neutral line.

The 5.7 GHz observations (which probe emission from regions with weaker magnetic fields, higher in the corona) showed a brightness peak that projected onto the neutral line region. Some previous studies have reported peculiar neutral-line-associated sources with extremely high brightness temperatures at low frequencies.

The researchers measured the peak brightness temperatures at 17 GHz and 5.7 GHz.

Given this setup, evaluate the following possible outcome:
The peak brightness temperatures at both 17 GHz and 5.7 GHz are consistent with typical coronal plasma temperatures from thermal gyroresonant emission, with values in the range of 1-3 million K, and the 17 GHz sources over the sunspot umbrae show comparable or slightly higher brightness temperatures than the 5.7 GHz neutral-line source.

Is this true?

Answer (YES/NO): NO